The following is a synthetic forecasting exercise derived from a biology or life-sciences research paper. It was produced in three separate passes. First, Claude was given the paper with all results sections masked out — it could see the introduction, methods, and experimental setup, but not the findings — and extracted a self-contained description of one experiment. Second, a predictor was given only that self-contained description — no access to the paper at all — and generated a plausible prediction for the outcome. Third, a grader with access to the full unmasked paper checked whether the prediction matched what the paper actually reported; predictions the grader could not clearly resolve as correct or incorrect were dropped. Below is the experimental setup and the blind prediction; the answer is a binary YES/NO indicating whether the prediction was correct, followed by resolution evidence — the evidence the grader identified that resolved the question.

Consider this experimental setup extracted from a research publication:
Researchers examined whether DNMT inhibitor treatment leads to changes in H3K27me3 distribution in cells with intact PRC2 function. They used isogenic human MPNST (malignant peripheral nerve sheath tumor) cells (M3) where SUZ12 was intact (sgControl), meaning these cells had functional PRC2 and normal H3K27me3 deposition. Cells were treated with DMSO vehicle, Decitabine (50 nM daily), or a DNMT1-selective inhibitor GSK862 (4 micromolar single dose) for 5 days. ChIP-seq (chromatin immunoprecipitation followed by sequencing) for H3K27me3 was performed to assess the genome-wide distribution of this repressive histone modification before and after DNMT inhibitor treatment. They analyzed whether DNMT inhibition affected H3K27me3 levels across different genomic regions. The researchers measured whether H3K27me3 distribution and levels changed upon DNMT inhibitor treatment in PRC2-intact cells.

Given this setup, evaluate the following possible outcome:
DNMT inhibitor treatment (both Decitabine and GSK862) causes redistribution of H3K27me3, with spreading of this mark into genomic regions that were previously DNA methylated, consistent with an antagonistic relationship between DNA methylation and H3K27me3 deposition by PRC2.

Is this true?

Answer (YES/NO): NO